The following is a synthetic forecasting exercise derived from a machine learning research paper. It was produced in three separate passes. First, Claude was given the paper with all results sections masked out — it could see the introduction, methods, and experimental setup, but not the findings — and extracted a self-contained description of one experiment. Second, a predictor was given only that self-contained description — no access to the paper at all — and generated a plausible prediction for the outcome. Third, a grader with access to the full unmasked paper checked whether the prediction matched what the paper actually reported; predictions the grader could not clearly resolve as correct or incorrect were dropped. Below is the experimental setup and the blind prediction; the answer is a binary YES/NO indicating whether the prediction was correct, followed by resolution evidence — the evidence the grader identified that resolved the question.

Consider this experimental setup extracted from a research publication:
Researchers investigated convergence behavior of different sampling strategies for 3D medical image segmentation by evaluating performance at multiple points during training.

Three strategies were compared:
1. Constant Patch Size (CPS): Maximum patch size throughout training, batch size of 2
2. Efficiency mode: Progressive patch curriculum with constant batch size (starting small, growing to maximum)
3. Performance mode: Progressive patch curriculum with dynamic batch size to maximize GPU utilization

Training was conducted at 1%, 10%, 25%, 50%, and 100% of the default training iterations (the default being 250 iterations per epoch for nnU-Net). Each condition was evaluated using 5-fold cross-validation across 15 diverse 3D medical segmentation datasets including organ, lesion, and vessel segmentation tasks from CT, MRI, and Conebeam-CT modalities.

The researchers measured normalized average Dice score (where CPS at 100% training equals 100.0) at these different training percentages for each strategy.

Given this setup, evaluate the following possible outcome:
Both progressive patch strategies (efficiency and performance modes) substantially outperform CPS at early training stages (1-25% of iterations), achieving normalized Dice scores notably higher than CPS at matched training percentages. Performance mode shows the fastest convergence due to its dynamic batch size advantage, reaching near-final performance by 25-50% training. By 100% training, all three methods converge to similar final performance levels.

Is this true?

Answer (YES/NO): NO